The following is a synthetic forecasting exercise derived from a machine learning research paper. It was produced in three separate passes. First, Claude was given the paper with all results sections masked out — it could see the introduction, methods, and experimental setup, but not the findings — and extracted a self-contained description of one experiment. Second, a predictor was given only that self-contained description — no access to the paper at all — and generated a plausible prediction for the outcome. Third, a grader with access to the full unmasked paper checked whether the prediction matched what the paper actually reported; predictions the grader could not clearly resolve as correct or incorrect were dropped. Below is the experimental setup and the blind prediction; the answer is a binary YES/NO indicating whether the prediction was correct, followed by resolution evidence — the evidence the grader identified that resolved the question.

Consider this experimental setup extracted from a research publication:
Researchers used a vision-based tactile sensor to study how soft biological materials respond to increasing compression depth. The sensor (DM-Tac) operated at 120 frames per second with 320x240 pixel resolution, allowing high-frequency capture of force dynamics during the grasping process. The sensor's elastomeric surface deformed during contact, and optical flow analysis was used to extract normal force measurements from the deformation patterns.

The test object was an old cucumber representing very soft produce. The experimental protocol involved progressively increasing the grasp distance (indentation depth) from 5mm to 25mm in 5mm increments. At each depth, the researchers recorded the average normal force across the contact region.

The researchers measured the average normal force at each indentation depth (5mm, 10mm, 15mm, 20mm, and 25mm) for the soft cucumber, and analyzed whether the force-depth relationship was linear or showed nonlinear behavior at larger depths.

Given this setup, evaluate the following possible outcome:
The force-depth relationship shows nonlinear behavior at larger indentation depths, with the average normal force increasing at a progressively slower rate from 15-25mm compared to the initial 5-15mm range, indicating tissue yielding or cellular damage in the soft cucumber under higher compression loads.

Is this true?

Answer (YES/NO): NO